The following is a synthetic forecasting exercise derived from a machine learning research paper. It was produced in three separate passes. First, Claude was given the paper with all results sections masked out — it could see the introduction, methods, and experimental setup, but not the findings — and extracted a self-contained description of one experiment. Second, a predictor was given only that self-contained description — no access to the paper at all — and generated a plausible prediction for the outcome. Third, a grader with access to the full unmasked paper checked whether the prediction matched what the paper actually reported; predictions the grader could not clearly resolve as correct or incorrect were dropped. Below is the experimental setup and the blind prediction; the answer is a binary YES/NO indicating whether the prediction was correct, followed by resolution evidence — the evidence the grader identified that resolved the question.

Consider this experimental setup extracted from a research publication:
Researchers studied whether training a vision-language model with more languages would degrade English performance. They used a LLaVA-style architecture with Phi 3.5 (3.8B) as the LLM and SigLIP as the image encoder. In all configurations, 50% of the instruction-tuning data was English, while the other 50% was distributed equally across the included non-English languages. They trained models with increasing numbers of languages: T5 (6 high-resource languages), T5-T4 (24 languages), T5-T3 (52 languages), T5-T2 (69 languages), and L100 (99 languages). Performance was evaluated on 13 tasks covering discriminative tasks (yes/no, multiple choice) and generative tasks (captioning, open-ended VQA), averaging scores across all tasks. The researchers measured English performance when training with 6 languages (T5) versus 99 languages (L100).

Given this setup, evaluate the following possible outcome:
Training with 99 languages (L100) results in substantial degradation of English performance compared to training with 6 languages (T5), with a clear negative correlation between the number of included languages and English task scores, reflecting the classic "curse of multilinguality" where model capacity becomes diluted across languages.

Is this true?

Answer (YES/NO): NO